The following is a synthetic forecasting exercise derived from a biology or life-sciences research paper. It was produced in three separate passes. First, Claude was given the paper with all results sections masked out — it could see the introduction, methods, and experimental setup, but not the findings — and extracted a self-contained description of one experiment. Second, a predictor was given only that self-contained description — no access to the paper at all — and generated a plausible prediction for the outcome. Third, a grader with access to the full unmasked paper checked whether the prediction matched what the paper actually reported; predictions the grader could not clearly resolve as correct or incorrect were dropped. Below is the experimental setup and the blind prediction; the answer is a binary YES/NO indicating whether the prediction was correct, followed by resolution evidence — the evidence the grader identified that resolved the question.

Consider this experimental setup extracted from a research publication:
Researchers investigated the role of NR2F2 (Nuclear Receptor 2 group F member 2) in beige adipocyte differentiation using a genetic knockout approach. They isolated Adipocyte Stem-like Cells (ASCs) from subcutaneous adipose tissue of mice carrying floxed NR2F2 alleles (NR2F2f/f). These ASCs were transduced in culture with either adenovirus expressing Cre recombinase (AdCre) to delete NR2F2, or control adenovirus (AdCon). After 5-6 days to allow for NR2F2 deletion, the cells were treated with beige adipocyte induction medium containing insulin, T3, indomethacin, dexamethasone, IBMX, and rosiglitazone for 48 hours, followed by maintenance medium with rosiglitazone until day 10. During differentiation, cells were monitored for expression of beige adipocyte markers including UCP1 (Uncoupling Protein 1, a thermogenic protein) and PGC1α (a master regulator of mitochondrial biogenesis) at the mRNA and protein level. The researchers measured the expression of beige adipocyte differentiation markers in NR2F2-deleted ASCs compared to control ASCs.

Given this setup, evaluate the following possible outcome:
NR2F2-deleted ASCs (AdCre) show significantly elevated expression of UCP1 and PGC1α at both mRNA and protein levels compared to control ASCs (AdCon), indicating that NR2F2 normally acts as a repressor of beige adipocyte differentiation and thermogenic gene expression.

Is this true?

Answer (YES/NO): NO